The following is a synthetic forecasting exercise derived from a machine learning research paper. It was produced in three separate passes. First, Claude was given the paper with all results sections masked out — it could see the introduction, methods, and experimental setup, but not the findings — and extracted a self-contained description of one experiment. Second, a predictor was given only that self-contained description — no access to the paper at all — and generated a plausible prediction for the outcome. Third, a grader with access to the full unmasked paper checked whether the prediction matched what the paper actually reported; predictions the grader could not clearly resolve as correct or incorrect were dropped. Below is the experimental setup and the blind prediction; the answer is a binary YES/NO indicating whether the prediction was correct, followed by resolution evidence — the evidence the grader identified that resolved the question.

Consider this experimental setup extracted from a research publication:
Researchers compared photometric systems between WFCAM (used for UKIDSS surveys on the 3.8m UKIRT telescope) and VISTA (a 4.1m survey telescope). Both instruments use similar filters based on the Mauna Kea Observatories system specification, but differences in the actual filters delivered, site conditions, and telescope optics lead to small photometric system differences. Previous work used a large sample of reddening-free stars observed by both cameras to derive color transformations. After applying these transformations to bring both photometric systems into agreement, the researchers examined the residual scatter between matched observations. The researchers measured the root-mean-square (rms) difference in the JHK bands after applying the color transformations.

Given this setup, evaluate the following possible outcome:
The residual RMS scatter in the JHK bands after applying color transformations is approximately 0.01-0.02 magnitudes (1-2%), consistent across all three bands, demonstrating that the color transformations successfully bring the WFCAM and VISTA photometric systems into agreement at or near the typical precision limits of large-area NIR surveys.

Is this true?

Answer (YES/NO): NO